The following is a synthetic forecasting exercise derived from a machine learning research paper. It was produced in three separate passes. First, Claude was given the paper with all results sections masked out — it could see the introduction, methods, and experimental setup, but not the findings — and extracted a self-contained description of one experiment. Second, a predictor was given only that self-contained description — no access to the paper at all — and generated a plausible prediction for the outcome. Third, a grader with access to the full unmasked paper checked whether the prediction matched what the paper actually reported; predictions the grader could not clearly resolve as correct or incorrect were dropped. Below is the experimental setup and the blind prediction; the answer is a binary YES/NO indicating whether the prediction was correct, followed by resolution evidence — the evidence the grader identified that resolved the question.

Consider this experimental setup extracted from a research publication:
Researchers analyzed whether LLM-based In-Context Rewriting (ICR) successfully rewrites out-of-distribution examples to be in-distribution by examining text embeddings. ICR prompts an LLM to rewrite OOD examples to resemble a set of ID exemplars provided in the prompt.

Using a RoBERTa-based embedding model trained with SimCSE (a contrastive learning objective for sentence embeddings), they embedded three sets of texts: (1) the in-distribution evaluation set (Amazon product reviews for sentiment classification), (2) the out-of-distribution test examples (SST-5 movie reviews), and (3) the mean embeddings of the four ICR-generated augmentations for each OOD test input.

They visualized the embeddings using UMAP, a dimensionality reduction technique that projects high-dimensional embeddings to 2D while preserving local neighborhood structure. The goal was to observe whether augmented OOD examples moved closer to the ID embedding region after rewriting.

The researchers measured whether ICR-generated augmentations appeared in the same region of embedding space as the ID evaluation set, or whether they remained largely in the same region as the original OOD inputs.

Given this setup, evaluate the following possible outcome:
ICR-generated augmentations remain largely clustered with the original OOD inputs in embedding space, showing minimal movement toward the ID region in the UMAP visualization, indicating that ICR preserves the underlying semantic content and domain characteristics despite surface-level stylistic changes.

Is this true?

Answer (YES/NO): YES